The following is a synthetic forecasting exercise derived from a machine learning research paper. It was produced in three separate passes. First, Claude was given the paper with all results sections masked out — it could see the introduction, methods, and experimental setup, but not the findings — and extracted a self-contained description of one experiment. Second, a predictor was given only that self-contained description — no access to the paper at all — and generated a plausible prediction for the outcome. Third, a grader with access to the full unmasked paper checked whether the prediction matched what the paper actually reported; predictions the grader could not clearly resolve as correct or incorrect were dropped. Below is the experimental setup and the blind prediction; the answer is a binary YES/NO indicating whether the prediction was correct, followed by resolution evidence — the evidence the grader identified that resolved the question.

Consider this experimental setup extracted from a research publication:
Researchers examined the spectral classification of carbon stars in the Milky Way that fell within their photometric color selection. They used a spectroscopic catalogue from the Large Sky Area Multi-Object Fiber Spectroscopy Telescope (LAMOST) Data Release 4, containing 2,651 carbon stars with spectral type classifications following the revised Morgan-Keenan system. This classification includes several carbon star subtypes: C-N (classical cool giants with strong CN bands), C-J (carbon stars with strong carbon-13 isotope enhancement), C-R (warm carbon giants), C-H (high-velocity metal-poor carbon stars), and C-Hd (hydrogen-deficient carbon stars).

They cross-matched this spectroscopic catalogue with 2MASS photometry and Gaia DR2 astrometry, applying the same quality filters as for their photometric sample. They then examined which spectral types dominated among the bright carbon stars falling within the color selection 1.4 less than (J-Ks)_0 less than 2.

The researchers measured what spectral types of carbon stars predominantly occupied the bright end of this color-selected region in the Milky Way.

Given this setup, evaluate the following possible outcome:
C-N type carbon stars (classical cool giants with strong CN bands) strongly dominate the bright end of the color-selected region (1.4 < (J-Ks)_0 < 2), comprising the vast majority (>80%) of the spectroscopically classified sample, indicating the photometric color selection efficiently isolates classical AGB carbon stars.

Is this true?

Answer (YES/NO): NO